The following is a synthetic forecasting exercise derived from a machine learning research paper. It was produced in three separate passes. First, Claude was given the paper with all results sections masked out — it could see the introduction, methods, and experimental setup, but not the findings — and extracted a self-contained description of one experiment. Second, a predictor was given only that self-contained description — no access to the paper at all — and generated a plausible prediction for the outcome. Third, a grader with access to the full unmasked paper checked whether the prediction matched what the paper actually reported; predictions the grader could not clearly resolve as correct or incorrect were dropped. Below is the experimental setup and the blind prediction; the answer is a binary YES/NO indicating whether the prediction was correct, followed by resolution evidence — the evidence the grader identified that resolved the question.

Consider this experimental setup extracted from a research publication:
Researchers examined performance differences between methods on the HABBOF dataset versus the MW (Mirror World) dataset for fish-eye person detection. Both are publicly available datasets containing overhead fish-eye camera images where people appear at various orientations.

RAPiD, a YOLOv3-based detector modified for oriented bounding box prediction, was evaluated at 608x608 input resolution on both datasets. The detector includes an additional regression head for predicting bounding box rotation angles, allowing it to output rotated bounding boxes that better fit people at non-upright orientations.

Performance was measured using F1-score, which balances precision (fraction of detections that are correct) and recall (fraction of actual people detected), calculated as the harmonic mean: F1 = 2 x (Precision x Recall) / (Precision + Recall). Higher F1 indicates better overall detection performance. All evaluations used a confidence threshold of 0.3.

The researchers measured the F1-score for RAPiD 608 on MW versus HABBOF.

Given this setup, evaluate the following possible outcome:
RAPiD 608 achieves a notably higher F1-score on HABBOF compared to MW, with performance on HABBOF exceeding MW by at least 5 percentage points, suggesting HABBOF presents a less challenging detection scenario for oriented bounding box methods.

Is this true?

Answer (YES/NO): NO